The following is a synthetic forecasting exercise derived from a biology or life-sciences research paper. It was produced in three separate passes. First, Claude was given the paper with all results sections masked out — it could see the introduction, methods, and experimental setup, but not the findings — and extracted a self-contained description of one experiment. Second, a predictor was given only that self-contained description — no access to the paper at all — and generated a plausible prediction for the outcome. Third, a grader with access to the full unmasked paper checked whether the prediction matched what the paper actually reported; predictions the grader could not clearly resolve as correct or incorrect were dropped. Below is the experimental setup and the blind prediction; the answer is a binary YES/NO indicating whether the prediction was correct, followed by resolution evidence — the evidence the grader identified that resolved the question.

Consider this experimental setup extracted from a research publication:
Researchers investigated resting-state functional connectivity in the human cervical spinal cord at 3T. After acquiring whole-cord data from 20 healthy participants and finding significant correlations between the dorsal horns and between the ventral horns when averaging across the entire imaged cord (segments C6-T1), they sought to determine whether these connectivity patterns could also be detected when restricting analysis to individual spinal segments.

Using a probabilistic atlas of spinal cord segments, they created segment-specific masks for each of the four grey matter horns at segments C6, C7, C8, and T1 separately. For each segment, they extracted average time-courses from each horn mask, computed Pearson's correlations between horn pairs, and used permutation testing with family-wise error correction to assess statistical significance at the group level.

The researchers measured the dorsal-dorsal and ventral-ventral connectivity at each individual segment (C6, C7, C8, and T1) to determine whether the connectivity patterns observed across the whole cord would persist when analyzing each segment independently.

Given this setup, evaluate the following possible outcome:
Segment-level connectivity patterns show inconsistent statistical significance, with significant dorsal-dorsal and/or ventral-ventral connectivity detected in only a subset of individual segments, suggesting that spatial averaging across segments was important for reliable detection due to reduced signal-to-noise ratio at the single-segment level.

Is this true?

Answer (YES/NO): NO